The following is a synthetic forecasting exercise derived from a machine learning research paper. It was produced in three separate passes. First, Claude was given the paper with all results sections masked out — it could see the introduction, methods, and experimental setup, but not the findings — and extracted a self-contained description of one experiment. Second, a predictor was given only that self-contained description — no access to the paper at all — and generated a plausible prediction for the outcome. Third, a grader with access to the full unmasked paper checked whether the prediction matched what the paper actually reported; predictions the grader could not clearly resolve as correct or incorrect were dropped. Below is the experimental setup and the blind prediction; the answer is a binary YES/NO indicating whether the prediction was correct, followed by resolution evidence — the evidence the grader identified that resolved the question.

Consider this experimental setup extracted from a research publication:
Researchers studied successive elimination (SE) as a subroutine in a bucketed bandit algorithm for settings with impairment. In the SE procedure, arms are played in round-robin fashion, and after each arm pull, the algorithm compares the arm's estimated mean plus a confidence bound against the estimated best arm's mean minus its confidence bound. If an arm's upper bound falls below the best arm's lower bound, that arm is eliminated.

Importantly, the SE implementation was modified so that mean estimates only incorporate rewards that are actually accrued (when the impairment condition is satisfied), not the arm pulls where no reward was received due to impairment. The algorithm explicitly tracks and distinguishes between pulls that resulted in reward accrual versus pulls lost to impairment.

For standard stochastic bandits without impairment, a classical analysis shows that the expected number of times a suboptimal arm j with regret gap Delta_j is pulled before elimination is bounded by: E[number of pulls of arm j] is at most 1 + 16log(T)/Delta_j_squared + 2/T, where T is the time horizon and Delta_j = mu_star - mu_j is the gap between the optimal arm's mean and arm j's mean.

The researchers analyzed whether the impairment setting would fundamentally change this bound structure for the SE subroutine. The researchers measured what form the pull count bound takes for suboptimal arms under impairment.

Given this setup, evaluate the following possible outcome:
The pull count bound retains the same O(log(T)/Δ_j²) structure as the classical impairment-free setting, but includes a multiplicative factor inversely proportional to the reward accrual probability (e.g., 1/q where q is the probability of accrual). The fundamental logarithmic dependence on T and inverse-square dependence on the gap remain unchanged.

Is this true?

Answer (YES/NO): NO